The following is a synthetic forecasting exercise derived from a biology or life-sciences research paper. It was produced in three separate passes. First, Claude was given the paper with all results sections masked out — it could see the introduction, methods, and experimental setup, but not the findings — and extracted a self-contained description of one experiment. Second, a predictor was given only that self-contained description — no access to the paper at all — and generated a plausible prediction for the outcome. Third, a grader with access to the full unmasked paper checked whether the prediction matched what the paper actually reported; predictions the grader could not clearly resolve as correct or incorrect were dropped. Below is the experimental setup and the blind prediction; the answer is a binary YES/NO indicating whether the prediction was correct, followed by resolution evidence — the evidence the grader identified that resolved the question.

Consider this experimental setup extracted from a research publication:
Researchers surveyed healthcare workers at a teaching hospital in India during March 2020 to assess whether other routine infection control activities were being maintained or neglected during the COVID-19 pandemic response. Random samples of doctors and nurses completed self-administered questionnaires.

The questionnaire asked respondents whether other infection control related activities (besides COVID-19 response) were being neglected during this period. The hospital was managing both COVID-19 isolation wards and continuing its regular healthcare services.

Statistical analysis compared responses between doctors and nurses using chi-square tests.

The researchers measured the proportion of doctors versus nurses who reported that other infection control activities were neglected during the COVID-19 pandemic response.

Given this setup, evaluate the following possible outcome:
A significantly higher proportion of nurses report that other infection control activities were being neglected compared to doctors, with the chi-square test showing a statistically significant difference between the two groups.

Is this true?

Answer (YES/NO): NO